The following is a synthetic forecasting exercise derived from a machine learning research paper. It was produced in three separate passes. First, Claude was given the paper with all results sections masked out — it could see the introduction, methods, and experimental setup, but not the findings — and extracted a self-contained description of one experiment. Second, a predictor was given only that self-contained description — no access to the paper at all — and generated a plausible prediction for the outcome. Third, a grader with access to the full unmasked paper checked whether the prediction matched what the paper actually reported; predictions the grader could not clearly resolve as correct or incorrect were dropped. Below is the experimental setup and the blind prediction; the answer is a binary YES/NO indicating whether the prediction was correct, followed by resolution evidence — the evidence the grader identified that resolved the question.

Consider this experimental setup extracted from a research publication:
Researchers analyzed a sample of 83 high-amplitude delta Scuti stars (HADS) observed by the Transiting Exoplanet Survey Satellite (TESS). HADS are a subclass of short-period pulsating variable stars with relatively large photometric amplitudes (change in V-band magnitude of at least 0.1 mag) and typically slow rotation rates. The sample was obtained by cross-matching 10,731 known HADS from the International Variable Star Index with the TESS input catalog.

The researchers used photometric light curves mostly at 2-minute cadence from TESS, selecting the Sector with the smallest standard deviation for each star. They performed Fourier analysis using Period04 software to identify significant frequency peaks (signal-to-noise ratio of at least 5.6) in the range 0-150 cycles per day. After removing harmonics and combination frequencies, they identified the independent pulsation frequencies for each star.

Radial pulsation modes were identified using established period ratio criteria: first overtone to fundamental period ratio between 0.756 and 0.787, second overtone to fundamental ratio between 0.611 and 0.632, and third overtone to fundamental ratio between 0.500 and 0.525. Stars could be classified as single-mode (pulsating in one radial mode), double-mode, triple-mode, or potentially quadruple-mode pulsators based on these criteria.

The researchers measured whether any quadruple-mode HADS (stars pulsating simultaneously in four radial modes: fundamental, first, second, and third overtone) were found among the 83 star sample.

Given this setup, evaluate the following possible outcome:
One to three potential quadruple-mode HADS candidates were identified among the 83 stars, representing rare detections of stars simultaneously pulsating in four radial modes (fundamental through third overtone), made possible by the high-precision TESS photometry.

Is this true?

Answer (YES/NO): NO